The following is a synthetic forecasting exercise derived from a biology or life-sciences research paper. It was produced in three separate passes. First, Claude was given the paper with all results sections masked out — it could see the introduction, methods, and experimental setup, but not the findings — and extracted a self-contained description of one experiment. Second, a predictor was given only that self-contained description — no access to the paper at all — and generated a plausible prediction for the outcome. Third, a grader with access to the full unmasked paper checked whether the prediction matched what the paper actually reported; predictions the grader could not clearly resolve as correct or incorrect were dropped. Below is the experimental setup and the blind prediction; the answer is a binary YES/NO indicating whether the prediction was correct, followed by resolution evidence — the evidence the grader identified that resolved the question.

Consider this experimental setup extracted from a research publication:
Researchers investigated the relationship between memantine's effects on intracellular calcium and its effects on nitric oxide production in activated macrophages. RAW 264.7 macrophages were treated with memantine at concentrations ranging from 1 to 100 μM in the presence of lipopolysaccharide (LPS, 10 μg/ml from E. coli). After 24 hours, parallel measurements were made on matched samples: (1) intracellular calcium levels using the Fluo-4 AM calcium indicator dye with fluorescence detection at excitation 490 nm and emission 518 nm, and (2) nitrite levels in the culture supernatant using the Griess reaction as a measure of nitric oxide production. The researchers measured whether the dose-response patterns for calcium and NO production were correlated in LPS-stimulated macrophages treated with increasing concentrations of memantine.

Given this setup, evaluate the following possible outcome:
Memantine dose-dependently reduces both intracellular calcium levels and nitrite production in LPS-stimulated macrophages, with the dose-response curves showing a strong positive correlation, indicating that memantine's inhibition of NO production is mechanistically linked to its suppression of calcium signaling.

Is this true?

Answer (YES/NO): NO